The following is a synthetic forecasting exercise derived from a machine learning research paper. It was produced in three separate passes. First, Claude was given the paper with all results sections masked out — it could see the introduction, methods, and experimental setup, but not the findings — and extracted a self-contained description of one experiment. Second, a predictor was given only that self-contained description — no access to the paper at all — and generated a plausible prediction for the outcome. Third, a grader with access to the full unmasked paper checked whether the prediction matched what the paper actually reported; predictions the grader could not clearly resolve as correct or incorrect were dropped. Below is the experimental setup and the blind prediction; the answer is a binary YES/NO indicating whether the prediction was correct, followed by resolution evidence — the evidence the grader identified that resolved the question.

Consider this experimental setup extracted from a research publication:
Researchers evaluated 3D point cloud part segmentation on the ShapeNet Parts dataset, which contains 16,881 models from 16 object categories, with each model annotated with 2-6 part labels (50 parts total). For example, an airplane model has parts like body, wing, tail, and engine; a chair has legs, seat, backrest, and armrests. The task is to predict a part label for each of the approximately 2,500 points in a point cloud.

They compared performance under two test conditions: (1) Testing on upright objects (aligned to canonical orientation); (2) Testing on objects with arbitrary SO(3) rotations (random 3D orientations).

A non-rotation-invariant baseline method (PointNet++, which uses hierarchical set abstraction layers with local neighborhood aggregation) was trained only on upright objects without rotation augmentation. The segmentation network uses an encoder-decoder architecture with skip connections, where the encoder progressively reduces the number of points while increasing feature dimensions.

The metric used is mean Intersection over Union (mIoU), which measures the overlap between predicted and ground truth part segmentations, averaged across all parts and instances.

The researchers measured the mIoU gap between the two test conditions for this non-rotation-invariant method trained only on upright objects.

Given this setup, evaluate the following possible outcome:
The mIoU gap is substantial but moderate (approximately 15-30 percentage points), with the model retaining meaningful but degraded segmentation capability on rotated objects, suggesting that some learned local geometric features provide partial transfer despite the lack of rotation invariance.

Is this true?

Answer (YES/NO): YES